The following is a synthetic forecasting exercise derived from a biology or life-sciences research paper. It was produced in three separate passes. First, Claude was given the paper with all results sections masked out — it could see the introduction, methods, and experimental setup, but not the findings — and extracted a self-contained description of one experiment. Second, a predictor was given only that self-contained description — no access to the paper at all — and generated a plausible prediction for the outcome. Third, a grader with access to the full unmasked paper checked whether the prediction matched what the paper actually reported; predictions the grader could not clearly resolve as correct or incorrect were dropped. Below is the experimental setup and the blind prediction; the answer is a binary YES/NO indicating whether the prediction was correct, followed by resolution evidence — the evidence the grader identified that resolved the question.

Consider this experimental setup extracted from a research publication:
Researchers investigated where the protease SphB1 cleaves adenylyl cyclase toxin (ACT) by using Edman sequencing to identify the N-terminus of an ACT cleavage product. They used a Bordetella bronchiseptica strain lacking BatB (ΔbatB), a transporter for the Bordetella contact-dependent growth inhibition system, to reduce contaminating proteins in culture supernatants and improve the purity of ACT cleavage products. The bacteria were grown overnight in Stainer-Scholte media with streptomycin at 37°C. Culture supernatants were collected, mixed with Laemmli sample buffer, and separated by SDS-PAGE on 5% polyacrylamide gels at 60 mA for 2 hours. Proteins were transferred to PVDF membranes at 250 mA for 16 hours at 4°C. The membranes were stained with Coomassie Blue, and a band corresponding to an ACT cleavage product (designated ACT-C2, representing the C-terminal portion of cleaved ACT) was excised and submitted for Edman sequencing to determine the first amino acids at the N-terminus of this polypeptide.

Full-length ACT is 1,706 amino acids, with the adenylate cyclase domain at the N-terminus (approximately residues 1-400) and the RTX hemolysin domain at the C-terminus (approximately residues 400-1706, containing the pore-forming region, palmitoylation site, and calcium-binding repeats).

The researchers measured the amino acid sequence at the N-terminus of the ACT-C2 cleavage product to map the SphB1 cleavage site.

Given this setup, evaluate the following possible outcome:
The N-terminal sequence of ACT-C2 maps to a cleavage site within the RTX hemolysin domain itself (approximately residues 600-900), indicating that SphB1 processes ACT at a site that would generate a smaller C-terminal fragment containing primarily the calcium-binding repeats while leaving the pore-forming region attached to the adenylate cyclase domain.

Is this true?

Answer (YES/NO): NO